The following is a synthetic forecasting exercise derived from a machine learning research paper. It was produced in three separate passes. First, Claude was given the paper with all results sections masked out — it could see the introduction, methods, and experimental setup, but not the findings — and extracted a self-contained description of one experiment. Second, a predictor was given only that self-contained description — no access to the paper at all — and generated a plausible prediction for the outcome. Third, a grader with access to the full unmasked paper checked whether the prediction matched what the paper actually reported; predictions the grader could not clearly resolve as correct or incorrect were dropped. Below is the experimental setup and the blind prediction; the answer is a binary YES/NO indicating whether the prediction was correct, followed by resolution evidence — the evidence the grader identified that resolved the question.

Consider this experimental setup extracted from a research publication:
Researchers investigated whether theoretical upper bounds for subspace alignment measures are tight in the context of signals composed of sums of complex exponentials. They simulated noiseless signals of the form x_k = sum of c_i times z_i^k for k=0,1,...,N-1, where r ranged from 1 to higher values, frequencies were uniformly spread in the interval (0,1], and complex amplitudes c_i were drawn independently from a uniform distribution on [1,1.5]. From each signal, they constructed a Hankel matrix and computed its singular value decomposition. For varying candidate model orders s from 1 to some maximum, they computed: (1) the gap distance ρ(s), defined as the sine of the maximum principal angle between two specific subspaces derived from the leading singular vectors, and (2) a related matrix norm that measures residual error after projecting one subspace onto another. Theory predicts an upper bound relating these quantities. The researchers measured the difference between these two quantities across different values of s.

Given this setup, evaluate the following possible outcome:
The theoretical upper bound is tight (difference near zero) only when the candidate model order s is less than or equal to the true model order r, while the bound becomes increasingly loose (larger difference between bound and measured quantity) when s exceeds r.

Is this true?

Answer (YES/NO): NO